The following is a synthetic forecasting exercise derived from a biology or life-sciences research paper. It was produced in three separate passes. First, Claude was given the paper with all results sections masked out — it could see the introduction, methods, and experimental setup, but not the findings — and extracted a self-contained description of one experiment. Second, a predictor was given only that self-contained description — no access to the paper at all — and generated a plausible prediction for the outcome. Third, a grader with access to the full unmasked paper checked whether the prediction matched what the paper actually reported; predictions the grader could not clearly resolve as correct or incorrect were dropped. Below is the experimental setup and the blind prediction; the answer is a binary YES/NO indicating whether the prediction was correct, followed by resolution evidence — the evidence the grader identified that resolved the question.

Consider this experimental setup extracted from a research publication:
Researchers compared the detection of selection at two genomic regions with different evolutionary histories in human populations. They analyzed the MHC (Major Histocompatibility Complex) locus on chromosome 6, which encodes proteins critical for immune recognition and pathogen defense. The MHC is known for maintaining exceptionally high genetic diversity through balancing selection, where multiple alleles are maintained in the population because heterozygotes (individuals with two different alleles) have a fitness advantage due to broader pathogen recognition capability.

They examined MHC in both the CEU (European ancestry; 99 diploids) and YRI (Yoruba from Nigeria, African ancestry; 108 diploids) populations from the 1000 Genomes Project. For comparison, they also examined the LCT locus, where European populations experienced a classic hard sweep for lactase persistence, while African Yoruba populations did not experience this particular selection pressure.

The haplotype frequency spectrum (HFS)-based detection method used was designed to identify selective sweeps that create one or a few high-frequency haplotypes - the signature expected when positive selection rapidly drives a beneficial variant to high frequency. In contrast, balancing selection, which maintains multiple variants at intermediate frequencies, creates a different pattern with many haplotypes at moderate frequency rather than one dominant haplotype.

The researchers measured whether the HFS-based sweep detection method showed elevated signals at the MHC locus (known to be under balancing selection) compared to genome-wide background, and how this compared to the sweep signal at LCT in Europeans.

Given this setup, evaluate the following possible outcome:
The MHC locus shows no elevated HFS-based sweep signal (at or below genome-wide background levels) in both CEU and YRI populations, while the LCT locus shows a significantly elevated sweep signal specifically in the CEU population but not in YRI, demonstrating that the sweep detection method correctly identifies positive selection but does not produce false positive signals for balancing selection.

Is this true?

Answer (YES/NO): NO